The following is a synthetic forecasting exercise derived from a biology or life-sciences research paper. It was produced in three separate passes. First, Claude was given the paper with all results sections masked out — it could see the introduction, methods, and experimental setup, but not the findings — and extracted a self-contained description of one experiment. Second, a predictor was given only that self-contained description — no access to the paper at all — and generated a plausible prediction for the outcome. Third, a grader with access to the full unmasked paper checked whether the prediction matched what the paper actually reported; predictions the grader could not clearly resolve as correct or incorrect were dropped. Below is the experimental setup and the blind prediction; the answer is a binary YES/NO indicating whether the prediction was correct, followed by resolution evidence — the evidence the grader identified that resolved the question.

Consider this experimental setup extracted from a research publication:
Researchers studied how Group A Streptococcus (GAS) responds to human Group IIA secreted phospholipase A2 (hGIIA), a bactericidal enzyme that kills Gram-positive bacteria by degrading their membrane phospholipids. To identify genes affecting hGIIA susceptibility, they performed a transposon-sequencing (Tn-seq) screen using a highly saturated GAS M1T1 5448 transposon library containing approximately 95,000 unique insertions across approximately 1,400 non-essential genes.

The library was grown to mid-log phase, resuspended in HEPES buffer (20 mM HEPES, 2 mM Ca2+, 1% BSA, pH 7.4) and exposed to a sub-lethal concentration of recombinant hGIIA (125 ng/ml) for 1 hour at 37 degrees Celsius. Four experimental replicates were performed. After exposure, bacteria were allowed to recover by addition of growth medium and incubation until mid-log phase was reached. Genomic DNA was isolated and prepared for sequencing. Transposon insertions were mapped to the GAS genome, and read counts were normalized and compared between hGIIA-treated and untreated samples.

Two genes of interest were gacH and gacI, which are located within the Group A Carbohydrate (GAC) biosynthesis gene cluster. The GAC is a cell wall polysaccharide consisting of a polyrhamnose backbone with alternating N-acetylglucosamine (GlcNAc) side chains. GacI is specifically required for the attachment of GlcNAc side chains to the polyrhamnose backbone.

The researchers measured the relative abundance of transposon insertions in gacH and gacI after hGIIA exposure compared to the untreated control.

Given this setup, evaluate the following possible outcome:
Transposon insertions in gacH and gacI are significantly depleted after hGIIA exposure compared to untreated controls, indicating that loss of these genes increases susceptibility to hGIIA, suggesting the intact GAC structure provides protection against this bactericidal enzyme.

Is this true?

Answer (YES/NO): NO